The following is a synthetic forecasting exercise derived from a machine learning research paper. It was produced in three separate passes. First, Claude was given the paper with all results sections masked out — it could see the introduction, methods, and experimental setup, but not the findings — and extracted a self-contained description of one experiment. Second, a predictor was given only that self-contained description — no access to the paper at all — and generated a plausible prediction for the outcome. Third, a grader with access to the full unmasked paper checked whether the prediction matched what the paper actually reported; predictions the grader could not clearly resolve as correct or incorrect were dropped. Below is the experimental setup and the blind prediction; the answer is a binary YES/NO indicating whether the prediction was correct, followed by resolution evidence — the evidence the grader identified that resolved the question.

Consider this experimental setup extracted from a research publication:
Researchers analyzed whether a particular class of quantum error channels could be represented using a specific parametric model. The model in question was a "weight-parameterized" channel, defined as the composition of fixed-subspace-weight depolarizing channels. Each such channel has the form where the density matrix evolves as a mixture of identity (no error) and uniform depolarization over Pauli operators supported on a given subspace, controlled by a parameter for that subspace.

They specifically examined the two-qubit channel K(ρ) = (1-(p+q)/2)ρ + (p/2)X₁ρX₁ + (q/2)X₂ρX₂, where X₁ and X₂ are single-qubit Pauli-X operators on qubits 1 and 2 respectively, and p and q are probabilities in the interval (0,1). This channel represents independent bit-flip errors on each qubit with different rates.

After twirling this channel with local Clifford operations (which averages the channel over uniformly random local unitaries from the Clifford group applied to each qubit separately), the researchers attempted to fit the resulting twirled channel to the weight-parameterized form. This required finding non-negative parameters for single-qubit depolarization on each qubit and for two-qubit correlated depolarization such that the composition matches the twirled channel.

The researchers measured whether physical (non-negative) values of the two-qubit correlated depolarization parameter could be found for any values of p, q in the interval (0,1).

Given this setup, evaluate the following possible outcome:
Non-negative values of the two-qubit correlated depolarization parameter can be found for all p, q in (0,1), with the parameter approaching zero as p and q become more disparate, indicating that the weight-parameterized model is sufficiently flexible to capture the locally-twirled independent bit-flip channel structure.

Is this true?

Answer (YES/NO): NO